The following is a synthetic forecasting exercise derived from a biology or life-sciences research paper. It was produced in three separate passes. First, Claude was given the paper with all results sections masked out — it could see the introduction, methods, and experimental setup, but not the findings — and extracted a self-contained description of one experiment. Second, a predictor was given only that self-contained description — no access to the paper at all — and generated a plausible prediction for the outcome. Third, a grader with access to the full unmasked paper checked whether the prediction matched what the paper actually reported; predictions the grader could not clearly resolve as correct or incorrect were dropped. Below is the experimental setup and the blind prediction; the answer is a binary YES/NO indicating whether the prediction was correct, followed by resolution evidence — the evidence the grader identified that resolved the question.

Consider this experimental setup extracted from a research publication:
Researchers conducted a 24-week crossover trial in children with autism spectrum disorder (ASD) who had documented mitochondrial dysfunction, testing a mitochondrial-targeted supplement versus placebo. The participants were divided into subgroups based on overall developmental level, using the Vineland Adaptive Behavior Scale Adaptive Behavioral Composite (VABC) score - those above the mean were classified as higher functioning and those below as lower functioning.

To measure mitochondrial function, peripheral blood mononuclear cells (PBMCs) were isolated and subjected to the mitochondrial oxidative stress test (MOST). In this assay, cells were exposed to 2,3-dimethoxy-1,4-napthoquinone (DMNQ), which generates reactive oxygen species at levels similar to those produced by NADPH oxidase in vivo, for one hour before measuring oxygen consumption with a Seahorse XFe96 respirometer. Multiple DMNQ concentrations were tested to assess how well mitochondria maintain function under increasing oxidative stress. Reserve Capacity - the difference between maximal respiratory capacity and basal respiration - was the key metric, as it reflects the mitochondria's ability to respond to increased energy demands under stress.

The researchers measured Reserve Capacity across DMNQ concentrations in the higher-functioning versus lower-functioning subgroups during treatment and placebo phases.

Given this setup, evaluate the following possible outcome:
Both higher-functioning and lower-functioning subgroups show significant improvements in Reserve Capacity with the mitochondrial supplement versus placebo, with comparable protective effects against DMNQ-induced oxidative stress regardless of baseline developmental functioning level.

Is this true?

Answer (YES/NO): NO